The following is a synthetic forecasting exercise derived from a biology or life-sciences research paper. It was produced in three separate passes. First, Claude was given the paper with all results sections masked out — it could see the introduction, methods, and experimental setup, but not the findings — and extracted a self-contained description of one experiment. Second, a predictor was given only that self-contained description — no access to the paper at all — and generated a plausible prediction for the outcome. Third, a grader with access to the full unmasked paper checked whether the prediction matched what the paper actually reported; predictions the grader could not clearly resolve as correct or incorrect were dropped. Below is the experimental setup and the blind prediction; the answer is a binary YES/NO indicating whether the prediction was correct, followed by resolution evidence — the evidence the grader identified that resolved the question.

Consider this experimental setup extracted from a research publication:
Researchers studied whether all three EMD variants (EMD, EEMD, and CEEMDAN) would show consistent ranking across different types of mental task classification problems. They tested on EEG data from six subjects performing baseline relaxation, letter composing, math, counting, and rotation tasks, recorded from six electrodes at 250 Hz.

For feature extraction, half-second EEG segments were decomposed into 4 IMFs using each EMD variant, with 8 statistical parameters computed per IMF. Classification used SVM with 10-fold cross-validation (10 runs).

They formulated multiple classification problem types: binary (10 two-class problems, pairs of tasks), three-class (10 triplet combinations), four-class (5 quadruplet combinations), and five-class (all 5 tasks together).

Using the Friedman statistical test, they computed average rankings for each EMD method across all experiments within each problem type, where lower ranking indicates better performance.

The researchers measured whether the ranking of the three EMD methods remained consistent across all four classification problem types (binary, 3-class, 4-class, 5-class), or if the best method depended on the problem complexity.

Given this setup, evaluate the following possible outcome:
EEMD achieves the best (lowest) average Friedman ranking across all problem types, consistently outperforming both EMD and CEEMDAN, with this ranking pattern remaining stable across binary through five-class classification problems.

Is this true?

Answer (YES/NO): YES